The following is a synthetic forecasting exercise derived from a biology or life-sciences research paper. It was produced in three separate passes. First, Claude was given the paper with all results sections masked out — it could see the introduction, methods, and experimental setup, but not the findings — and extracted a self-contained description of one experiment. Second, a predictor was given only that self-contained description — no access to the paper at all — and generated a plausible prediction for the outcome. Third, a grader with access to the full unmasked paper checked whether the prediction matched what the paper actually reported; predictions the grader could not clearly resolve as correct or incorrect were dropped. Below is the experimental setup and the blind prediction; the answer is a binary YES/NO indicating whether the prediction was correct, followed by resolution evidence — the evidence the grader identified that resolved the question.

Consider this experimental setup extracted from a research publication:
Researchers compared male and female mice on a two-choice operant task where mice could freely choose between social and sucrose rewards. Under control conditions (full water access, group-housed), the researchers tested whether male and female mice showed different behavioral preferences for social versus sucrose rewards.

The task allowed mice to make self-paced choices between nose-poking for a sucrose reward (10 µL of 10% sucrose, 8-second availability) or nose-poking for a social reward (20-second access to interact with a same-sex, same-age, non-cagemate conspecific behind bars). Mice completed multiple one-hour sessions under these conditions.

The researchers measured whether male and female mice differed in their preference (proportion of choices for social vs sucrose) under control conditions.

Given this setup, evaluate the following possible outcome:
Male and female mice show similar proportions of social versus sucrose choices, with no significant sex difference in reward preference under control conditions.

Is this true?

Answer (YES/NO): YES